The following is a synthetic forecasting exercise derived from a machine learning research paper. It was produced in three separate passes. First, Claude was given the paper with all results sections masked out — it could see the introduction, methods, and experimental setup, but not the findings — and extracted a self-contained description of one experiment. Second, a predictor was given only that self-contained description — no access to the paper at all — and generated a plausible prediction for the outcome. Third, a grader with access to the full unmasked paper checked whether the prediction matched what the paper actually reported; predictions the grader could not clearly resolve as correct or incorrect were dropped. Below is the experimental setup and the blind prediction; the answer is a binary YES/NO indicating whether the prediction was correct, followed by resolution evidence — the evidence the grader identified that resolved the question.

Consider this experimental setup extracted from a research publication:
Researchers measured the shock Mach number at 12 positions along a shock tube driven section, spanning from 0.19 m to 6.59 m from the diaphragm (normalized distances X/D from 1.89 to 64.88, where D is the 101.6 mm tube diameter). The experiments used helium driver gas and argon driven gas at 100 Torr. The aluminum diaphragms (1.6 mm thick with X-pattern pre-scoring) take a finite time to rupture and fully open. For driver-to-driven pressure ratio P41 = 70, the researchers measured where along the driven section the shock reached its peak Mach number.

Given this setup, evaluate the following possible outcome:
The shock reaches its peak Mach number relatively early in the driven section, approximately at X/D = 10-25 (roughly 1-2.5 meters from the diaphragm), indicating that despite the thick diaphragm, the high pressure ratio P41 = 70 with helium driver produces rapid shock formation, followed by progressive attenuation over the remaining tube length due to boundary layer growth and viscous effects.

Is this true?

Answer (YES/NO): YES